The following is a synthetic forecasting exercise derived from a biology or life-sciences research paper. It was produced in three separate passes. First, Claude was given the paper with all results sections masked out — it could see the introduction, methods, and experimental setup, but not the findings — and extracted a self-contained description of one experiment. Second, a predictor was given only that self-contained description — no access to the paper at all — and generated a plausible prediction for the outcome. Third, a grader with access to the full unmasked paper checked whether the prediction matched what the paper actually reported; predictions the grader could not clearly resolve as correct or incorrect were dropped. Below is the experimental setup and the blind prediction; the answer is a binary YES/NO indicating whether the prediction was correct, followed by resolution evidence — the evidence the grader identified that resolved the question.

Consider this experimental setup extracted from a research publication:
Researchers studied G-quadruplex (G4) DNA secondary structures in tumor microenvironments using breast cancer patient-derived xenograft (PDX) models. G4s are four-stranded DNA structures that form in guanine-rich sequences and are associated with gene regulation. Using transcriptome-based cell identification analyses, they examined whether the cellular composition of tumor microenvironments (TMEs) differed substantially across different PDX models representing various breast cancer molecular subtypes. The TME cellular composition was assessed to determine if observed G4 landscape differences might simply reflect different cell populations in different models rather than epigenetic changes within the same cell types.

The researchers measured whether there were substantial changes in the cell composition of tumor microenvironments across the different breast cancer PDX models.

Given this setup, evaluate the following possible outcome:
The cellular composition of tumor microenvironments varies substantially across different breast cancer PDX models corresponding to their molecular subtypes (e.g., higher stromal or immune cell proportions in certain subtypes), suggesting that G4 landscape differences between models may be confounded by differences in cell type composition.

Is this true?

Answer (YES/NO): NO